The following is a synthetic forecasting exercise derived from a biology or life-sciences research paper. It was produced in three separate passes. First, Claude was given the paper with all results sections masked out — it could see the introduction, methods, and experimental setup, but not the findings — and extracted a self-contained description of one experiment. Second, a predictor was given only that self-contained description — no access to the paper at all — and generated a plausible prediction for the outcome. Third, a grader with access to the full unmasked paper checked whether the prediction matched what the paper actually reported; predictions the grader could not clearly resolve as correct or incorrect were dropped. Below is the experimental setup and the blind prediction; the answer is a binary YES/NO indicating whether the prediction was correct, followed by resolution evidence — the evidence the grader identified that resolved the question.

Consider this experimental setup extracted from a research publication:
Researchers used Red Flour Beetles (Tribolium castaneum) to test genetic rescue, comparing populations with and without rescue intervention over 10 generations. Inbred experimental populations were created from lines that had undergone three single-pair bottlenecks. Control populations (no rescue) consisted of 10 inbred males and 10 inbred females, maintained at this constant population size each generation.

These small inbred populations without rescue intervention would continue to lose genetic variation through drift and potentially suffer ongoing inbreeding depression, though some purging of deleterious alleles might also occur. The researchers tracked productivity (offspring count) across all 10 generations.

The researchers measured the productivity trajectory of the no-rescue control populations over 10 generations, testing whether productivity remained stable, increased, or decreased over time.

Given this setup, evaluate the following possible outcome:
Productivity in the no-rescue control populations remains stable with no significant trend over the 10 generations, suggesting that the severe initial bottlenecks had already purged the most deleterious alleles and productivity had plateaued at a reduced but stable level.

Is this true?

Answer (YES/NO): NO